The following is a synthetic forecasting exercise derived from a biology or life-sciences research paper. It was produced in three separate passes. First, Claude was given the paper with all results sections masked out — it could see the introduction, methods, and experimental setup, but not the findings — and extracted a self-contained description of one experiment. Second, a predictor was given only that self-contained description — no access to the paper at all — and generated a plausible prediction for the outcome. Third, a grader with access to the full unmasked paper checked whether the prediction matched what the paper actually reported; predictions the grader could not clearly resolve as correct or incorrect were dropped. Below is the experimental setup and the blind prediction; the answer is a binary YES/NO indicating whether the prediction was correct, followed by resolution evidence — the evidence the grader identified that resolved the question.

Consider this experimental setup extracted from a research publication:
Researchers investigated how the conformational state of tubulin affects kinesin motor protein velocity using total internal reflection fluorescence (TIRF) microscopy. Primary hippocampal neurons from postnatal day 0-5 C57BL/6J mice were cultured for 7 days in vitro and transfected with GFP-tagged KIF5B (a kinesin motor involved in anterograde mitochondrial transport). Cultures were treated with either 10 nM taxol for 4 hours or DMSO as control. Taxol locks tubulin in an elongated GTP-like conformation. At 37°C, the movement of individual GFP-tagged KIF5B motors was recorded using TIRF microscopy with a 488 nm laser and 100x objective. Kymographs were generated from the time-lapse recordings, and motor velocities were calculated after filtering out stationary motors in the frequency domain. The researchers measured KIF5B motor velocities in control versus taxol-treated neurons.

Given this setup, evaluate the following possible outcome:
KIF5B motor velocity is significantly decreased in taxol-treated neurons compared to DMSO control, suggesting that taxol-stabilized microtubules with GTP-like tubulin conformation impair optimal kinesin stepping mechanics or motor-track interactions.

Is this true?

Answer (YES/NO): NO